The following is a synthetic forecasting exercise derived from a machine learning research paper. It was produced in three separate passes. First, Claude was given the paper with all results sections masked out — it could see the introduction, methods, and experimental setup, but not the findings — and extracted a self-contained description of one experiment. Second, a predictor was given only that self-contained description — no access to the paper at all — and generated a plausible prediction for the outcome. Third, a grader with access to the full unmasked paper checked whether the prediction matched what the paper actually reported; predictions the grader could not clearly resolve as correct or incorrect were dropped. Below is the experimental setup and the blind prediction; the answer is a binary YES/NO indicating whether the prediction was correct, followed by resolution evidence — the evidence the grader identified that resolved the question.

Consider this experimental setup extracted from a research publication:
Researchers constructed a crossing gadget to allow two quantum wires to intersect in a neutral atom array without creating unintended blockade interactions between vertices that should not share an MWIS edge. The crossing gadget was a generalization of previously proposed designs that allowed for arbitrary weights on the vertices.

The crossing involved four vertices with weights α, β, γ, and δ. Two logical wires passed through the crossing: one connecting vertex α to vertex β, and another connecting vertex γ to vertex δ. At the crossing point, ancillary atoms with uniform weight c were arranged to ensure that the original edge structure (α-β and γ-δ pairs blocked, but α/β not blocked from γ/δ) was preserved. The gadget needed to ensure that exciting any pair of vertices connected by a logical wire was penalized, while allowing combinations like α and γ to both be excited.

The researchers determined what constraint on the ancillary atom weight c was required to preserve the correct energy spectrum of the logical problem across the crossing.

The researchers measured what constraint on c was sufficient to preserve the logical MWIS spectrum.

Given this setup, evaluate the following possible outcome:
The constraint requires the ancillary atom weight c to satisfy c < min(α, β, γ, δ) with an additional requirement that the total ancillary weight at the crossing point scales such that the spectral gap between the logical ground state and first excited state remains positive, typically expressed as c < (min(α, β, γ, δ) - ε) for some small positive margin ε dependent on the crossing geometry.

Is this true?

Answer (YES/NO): NO